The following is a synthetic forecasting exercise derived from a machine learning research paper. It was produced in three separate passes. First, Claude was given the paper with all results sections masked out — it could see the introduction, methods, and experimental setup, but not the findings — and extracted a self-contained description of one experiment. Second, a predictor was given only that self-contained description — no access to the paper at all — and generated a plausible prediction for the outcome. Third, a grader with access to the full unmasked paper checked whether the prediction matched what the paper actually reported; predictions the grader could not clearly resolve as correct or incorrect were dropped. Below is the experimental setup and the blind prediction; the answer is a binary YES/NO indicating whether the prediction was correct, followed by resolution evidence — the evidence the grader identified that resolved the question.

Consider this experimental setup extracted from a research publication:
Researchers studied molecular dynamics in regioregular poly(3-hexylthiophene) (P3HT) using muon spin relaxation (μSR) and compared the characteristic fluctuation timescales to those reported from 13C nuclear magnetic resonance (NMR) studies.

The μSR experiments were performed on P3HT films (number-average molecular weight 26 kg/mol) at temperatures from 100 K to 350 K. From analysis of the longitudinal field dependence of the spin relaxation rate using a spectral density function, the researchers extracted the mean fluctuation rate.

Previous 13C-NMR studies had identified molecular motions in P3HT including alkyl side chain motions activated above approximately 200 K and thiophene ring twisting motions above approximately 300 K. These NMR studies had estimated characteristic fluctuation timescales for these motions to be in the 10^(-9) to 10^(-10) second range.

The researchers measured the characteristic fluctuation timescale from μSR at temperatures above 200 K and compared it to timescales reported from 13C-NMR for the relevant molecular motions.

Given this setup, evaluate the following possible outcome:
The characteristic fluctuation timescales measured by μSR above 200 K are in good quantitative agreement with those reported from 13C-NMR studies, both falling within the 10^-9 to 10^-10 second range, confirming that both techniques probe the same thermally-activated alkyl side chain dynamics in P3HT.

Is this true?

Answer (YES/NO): YES